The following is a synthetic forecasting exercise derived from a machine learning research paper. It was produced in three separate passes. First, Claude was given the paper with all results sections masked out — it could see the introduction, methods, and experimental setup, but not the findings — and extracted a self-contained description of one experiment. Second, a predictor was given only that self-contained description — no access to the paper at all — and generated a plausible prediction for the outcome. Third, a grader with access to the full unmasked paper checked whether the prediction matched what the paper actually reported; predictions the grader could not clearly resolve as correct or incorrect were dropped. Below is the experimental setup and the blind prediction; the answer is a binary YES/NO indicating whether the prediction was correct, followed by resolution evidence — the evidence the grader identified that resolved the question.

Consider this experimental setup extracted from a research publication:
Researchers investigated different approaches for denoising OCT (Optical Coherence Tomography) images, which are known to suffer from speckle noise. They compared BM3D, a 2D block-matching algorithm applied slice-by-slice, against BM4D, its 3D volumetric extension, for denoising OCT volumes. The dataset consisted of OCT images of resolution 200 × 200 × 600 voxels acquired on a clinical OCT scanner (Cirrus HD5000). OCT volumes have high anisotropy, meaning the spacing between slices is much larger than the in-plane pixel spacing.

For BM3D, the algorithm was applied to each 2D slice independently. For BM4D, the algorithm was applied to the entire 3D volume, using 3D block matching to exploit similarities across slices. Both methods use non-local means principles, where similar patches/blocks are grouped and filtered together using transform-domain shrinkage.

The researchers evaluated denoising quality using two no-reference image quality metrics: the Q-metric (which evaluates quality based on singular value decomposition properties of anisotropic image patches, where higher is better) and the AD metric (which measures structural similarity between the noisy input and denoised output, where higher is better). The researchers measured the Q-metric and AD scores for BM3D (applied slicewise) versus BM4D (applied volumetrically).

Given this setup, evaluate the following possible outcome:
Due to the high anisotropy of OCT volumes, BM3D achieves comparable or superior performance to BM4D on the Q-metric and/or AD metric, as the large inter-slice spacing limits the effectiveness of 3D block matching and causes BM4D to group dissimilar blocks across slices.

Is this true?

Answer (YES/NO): YES